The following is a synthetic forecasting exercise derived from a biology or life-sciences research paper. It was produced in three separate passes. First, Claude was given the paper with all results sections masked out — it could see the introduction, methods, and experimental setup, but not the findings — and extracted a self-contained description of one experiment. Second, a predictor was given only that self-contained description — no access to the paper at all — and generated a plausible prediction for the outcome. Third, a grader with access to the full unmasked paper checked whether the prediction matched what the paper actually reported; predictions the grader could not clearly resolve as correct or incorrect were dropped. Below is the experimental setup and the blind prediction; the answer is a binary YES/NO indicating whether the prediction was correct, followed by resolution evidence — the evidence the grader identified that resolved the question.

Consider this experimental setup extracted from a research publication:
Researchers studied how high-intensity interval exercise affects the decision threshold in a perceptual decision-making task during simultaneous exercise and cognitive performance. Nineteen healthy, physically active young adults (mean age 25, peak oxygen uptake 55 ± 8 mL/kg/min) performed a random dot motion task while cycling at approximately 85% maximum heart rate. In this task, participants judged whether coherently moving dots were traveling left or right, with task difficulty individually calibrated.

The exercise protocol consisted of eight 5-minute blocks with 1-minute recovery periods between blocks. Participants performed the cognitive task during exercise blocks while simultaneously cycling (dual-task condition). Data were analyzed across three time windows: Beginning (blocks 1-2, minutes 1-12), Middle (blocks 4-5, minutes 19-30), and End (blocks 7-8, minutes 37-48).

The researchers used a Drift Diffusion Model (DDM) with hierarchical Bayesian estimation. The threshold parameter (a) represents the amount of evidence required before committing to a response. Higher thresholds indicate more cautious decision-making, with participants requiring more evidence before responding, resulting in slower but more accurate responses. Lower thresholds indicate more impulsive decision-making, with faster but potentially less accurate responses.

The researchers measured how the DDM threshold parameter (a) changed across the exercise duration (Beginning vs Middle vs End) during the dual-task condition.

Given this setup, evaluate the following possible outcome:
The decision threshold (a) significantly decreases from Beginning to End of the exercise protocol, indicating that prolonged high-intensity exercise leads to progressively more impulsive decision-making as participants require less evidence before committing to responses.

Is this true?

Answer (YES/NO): YES